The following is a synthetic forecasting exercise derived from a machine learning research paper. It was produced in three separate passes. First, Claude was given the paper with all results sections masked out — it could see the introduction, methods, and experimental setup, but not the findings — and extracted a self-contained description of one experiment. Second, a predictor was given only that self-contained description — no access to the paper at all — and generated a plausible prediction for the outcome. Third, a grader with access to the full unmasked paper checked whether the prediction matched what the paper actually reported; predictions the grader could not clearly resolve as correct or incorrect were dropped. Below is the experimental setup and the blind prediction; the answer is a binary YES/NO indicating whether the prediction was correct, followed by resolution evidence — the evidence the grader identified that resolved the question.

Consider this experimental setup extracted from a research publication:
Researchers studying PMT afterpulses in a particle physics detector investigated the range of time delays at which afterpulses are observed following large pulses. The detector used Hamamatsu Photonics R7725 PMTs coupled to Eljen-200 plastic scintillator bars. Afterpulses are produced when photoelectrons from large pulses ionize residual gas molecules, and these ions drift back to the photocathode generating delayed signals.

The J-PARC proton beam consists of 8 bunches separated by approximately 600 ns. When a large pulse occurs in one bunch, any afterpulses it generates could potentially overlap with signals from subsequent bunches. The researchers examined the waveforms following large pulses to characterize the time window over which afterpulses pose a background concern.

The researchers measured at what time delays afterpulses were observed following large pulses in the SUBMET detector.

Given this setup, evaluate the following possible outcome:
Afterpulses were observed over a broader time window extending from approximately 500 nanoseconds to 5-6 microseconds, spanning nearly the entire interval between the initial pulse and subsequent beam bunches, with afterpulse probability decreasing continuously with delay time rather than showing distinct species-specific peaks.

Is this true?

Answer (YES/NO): NO